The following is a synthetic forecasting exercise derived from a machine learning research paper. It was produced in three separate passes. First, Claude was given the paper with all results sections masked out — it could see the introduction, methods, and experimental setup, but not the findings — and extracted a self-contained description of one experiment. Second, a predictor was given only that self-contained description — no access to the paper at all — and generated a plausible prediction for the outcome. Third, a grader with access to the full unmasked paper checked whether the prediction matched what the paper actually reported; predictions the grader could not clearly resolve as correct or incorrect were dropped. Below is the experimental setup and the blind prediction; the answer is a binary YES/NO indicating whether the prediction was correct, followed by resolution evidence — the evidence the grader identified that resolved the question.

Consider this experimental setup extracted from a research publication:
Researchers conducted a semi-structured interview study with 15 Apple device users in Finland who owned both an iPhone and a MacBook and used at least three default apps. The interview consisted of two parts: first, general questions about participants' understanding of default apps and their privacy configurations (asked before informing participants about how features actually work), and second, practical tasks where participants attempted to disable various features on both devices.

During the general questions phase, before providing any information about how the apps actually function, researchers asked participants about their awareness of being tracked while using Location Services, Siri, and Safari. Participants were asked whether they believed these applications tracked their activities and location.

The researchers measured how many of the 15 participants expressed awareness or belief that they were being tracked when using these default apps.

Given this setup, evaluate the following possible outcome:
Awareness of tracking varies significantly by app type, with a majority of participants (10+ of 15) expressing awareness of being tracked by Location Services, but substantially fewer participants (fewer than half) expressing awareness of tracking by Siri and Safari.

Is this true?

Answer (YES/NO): NO